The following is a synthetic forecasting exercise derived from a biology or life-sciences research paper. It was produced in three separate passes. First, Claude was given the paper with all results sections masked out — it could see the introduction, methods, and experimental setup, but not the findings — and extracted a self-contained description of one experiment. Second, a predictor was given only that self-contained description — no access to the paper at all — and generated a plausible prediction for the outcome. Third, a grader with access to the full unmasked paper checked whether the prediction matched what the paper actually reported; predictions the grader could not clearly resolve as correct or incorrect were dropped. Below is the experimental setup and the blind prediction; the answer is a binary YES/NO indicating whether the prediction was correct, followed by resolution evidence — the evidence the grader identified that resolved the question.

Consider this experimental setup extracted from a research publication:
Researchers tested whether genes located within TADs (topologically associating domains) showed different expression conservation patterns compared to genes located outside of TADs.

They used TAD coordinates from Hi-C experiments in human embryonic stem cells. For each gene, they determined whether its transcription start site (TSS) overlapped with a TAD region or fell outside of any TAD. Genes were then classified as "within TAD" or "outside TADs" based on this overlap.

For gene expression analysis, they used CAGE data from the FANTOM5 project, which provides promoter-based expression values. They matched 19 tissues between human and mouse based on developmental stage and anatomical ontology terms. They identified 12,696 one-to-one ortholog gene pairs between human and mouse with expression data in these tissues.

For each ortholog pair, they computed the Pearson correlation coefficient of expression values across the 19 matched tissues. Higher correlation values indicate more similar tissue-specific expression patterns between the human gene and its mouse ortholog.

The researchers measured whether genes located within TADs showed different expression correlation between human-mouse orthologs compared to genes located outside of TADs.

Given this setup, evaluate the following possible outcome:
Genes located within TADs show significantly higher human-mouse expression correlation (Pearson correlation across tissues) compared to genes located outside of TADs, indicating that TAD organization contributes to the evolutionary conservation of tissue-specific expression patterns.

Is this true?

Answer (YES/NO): YES